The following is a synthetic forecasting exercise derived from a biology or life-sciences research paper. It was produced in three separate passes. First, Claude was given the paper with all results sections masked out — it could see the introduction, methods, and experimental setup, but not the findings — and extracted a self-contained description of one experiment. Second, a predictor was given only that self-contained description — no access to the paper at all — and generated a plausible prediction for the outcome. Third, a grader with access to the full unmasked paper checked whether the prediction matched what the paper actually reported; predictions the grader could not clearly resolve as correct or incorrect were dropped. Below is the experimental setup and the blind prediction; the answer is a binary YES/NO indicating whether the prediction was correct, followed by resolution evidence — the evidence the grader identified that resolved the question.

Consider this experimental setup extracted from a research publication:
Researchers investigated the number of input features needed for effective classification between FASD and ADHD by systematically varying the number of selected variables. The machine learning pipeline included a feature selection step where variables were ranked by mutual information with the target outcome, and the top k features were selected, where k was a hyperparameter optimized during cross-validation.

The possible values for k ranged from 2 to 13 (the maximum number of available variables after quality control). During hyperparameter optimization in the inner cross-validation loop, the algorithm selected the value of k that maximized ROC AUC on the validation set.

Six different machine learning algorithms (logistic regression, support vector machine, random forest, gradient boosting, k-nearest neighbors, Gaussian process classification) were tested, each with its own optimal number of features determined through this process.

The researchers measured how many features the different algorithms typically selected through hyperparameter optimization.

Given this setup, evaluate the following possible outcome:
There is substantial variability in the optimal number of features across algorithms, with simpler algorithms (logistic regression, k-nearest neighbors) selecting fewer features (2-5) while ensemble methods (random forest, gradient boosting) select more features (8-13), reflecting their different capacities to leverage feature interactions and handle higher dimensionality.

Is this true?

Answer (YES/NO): NO